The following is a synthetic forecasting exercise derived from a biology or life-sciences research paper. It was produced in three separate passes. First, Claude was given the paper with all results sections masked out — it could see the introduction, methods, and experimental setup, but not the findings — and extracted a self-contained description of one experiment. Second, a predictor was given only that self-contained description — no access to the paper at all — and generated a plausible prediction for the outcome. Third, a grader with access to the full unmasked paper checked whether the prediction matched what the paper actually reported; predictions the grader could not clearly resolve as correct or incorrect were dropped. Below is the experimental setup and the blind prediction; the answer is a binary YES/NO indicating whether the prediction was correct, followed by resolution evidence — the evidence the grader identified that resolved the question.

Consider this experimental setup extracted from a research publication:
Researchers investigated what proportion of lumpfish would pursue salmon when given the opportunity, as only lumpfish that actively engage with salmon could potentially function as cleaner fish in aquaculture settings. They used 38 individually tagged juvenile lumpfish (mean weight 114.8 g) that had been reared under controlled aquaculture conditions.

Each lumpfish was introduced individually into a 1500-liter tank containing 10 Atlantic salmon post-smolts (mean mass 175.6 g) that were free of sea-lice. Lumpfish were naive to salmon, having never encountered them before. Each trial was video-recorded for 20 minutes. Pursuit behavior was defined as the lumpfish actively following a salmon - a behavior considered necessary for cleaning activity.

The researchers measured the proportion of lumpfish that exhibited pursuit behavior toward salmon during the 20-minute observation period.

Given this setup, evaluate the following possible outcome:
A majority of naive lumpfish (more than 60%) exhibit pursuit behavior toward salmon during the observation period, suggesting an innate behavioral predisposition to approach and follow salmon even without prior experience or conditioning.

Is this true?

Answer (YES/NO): NO